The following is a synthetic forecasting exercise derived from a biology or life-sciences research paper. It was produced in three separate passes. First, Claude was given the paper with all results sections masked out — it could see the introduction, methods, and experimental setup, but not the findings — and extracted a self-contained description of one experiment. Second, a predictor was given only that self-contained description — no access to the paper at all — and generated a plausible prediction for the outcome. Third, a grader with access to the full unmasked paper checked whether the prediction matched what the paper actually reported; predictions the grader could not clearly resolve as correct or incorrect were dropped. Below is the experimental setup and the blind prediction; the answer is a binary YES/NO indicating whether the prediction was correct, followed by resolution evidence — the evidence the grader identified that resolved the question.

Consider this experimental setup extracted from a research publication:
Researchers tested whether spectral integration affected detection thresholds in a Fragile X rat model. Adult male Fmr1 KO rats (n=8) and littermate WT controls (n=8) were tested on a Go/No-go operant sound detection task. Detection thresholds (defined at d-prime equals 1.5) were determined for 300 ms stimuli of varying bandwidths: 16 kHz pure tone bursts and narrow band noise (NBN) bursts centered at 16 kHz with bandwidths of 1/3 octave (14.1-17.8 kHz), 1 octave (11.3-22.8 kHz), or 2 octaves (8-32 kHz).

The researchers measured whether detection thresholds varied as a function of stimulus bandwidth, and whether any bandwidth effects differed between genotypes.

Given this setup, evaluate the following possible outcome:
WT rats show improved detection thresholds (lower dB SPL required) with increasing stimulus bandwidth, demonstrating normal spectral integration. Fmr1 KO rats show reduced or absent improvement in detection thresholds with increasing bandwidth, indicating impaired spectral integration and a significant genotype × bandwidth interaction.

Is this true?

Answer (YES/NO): NO